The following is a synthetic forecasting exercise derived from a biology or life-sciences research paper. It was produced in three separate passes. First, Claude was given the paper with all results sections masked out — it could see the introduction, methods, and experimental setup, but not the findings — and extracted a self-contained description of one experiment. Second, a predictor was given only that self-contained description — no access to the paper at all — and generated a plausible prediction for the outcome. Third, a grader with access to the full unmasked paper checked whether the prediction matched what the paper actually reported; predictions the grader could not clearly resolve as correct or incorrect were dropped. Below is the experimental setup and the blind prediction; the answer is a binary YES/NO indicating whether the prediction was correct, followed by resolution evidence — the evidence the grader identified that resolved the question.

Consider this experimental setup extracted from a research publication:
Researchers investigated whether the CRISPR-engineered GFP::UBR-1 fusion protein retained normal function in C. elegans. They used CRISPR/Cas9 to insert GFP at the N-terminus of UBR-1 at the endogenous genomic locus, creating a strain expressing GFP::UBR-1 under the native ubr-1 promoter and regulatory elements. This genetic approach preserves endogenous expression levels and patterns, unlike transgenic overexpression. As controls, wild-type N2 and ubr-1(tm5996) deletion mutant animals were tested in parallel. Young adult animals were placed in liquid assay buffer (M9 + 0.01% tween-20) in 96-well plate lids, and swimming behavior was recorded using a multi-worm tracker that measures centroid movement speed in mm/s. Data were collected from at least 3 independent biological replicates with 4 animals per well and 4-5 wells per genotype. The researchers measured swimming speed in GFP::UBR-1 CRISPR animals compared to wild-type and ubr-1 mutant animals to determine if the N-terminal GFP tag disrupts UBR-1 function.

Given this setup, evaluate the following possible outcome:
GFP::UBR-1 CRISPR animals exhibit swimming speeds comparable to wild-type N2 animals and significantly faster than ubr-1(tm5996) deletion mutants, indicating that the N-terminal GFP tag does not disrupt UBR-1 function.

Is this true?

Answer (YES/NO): YES